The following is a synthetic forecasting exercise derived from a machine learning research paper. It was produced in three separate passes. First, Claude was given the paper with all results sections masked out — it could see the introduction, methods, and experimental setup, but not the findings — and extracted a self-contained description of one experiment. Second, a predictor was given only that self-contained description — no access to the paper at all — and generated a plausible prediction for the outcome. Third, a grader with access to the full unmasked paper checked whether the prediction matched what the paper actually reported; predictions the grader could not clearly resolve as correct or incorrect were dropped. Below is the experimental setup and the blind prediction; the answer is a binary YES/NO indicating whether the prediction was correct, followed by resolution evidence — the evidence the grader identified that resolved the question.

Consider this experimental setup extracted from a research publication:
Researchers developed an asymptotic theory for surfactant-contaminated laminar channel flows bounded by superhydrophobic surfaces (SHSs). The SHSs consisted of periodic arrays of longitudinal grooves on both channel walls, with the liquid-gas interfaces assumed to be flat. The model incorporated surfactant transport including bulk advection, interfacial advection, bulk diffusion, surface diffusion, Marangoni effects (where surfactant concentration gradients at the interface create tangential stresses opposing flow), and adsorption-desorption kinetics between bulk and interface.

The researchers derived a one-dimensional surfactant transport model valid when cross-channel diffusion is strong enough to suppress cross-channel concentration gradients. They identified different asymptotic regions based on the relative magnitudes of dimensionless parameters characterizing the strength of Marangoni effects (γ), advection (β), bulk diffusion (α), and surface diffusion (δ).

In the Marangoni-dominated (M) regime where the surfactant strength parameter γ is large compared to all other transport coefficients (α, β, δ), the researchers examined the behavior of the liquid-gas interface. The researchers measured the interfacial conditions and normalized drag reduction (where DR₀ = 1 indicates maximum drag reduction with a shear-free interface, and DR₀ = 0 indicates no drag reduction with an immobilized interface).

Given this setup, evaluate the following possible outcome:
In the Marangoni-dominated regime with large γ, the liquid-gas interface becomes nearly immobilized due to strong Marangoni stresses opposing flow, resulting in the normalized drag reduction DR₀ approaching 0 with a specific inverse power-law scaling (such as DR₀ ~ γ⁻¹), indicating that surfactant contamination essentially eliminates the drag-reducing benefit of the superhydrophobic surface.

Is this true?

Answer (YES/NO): YES